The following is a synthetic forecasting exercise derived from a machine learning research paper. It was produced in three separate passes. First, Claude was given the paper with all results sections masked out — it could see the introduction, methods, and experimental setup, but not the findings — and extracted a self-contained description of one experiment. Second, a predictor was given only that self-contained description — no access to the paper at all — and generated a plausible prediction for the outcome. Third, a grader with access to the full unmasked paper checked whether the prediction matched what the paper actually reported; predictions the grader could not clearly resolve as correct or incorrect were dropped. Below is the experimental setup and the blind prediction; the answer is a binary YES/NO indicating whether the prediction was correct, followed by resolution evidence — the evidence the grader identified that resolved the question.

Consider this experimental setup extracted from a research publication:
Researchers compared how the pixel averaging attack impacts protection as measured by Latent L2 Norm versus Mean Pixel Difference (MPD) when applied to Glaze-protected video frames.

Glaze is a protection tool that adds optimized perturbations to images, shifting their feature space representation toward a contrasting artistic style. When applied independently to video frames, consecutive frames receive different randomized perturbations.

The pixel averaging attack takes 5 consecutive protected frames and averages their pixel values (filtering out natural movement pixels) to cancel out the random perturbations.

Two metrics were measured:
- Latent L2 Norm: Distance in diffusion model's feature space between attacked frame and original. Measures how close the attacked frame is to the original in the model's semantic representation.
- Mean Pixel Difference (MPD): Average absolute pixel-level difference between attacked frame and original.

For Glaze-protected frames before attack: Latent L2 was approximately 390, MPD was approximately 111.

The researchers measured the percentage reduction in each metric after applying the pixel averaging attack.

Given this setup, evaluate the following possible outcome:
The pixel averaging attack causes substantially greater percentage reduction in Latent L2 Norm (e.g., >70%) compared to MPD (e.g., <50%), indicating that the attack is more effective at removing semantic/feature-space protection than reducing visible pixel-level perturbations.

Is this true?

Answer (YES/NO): NO